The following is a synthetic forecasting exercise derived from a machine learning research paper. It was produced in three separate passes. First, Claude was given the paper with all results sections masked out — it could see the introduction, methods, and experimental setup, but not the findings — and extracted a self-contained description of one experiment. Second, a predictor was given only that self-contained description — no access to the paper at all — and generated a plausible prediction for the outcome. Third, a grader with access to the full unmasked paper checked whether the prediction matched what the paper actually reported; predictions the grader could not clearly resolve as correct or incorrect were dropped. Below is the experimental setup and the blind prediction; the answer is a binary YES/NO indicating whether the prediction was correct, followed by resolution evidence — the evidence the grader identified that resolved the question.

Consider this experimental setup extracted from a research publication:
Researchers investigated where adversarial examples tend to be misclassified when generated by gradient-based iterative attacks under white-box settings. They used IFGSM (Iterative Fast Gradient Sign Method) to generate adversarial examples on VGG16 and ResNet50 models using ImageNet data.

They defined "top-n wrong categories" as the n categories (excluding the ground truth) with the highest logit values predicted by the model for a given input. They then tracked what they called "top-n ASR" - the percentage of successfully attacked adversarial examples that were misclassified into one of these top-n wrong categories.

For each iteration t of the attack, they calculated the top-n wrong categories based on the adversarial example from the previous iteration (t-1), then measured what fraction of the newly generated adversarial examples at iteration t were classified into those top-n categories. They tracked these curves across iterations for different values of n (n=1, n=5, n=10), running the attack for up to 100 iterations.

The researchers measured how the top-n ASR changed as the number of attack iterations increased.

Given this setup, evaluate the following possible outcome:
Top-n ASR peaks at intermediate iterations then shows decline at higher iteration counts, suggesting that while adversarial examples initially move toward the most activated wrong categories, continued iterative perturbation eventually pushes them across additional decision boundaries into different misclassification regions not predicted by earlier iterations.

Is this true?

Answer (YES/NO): NO